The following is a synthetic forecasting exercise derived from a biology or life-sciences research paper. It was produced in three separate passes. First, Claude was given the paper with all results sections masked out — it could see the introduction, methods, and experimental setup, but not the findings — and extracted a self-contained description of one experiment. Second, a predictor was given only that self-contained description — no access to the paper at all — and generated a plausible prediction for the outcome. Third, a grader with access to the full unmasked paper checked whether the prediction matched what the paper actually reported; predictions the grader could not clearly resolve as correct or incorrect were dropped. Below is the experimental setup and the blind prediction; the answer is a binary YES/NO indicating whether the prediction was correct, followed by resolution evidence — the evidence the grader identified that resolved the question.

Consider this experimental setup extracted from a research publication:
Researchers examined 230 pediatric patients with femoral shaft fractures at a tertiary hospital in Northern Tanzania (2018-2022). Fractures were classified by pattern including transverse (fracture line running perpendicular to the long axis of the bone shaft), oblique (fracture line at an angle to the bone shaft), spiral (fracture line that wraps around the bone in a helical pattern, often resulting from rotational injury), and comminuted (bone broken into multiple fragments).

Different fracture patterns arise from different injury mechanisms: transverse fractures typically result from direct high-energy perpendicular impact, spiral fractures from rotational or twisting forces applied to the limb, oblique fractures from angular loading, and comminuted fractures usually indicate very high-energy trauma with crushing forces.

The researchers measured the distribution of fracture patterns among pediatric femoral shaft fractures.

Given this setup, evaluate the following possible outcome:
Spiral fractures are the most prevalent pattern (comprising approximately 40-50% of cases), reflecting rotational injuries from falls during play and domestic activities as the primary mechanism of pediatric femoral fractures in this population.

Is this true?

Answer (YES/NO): NO